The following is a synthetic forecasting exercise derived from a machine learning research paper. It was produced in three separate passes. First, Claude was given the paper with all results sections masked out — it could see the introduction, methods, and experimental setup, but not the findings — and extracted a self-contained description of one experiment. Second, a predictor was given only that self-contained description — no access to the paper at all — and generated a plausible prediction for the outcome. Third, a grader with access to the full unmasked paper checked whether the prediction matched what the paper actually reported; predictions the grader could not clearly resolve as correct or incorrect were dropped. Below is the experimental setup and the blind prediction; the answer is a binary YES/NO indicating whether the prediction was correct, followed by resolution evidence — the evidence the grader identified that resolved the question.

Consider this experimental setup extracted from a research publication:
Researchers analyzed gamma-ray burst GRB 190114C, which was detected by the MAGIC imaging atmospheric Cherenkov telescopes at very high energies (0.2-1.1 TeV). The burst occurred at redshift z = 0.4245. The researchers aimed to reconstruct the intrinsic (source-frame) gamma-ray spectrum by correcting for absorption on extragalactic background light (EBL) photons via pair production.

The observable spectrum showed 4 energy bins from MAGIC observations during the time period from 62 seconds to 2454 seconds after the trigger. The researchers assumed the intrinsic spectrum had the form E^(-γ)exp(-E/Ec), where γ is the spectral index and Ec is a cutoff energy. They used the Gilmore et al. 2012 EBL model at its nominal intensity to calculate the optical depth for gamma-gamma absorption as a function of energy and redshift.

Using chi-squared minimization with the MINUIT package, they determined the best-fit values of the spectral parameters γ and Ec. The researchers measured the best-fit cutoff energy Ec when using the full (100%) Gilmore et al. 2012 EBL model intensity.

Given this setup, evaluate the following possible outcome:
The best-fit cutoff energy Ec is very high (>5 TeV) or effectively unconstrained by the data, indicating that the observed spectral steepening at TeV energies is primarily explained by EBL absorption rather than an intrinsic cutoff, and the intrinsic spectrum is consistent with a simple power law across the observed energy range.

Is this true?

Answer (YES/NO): YES